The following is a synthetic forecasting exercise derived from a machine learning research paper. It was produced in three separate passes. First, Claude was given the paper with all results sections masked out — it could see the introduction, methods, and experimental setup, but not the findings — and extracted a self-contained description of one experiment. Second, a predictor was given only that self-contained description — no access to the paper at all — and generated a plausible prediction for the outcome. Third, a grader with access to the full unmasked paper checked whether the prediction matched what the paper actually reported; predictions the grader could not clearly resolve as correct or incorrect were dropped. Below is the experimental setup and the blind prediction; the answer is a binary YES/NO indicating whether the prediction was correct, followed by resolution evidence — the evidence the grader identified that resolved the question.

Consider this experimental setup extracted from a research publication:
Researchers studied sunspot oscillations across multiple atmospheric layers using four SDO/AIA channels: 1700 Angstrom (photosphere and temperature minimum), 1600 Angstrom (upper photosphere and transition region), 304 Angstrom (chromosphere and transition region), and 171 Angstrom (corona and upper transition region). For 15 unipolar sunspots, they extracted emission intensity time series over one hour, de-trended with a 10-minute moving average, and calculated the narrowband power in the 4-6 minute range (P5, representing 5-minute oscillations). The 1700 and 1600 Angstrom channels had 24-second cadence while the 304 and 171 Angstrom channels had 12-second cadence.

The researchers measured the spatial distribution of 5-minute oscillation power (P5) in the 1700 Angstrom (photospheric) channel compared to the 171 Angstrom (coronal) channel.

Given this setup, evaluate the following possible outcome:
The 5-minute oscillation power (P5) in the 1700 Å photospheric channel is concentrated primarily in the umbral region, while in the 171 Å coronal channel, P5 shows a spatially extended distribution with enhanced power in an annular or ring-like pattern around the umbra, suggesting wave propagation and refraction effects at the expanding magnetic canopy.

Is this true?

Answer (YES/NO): NO